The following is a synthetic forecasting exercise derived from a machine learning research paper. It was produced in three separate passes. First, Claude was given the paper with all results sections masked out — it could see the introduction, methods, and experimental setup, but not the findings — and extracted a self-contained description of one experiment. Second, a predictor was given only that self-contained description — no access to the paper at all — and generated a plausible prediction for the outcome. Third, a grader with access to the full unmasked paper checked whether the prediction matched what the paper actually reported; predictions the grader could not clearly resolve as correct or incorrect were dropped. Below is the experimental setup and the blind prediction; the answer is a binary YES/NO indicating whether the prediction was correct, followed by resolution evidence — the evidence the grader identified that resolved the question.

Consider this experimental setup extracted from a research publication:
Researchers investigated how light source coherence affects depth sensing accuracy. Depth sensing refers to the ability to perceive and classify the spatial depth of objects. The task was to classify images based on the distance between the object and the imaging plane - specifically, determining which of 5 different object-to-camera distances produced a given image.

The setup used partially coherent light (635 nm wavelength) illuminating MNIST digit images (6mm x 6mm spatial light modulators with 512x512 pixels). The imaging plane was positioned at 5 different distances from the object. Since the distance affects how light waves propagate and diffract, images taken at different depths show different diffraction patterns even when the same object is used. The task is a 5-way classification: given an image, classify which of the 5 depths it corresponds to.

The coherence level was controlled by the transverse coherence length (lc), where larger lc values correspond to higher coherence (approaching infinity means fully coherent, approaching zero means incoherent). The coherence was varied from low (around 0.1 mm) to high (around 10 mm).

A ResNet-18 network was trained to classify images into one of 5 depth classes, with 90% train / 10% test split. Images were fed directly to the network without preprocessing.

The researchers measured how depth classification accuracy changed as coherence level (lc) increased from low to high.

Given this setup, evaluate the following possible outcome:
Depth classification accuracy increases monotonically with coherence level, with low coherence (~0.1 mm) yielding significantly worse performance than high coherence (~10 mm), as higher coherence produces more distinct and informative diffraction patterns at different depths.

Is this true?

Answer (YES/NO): YES